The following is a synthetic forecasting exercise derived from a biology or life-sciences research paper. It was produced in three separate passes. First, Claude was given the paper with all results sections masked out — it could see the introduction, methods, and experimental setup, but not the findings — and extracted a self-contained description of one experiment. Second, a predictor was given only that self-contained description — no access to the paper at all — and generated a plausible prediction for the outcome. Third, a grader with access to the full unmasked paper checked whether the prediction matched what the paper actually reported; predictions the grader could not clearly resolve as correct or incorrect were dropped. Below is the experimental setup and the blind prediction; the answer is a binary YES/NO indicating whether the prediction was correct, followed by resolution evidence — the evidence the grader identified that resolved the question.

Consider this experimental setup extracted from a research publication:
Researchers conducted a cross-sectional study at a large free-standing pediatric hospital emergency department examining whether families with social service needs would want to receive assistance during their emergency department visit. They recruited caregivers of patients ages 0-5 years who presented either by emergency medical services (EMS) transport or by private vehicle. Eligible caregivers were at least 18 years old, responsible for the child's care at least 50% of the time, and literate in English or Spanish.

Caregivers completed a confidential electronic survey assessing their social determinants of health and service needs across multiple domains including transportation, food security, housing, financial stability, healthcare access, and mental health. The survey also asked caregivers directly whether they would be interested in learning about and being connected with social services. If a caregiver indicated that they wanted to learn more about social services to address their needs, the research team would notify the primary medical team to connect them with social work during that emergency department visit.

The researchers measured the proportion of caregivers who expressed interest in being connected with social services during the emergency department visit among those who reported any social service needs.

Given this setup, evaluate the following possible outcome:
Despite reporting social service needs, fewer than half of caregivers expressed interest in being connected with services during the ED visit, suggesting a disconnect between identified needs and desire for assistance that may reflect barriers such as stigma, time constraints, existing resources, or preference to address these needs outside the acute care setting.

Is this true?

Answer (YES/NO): YES